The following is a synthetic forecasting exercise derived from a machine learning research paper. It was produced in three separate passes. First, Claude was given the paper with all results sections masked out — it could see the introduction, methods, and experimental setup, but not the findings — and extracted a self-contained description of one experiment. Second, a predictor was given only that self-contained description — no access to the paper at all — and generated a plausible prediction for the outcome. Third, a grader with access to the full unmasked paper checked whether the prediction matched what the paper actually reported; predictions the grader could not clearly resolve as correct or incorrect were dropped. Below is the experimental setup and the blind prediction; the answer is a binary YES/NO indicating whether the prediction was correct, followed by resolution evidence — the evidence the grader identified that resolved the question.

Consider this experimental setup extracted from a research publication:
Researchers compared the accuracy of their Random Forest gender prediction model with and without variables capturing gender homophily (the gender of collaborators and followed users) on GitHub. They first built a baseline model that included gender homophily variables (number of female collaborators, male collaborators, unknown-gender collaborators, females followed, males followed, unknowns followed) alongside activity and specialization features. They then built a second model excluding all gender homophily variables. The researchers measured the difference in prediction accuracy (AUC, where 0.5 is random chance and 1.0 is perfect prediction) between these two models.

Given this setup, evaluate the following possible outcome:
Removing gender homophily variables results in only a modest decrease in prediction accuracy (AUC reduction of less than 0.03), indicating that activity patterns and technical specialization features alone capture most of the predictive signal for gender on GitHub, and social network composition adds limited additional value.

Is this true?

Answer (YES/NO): NO